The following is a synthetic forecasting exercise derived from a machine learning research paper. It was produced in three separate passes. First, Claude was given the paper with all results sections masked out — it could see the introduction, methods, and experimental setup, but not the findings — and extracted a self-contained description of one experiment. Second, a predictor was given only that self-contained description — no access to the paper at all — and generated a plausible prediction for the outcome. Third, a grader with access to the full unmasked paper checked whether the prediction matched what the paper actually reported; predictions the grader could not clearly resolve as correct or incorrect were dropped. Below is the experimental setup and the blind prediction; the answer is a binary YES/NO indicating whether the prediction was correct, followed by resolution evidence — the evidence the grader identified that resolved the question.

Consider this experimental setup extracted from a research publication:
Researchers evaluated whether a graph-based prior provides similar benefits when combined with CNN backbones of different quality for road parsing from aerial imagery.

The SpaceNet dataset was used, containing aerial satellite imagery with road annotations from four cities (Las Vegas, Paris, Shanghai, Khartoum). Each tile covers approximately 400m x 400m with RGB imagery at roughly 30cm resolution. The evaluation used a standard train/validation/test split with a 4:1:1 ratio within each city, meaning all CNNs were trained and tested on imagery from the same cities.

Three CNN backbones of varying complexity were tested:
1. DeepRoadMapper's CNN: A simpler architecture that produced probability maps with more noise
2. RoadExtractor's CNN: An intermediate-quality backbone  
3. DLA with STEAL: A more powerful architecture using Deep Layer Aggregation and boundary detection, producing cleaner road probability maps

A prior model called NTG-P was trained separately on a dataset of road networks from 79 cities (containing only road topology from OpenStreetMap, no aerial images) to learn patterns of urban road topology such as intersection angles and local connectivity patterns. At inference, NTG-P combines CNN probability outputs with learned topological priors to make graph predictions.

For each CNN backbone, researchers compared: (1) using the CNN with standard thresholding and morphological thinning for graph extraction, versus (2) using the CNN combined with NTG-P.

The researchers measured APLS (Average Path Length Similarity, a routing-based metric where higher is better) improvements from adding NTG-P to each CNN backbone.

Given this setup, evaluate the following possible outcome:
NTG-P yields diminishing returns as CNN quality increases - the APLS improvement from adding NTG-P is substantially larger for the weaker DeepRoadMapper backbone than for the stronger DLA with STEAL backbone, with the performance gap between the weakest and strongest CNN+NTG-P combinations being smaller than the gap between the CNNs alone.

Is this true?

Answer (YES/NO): YES